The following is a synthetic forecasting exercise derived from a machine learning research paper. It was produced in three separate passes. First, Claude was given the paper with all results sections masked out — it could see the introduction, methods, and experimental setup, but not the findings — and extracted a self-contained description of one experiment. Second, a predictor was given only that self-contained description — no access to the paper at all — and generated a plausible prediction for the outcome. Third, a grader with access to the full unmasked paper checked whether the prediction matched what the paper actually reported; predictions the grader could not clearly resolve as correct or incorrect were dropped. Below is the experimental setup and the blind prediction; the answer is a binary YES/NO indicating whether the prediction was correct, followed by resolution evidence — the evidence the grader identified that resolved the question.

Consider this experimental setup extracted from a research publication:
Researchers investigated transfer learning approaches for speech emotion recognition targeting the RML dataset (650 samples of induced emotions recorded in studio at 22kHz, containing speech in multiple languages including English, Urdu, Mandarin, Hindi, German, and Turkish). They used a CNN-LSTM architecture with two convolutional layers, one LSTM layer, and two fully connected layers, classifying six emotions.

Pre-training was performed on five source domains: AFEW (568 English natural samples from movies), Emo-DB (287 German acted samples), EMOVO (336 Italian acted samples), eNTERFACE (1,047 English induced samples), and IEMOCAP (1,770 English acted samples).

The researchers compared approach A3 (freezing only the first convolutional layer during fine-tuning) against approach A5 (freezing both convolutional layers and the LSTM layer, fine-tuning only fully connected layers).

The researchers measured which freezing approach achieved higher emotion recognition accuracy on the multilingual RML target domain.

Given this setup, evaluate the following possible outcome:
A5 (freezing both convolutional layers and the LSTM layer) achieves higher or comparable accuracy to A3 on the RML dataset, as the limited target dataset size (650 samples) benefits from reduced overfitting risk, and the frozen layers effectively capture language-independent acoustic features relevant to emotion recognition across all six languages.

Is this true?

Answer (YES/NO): NO